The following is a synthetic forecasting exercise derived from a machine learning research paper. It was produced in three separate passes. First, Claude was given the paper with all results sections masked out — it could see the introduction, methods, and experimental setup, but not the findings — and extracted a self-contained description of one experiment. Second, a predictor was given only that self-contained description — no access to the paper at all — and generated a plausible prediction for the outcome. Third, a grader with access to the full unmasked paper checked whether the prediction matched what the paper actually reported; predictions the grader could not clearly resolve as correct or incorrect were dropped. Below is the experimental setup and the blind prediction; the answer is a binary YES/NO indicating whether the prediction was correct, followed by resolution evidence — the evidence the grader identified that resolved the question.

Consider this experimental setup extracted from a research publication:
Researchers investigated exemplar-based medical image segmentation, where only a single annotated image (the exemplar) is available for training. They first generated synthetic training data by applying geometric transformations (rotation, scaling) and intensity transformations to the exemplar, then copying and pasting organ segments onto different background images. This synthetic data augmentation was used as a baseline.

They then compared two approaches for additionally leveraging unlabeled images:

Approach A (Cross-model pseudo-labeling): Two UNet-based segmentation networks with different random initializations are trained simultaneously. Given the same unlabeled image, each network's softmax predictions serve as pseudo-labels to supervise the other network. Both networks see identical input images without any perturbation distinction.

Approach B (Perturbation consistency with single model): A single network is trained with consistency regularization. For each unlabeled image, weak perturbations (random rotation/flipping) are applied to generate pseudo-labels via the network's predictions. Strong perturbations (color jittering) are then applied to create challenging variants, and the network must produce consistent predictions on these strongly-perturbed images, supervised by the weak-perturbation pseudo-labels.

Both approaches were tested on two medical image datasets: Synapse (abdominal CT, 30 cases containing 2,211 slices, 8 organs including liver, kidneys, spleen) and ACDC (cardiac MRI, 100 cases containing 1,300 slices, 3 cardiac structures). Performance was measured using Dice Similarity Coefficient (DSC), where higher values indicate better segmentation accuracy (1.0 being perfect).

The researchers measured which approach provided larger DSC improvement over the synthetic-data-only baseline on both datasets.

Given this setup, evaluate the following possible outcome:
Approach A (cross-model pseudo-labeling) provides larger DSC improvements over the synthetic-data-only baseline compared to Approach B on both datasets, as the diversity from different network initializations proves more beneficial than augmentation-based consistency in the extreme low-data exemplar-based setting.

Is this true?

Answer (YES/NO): NO